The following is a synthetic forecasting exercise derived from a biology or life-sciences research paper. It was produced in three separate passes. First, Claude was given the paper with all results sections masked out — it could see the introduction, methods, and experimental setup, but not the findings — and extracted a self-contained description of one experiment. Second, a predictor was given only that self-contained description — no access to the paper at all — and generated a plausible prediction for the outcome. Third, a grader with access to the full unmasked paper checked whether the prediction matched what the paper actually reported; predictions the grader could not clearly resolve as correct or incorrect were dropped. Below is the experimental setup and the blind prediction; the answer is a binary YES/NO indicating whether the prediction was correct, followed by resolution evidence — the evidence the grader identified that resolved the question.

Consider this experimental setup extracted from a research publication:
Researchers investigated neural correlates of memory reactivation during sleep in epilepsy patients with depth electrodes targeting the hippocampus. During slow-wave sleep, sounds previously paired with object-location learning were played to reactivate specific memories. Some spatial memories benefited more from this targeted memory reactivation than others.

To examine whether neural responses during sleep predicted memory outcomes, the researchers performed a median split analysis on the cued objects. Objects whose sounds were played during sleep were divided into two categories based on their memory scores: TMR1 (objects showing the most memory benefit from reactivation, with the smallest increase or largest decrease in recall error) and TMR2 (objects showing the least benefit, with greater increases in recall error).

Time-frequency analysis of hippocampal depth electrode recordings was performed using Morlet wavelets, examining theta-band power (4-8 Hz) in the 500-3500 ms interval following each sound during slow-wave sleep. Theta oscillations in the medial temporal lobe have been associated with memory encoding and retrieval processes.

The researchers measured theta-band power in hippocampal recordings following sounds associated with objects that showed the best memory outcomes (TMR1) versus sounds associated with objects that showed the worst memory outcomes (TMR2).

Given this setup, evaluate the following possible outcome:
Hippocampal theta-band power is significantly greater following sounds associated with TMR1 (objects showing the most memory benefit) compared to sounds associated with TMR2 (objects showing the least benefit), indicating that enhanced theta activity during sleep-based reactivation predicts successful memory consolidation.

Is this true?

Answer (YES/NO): NO